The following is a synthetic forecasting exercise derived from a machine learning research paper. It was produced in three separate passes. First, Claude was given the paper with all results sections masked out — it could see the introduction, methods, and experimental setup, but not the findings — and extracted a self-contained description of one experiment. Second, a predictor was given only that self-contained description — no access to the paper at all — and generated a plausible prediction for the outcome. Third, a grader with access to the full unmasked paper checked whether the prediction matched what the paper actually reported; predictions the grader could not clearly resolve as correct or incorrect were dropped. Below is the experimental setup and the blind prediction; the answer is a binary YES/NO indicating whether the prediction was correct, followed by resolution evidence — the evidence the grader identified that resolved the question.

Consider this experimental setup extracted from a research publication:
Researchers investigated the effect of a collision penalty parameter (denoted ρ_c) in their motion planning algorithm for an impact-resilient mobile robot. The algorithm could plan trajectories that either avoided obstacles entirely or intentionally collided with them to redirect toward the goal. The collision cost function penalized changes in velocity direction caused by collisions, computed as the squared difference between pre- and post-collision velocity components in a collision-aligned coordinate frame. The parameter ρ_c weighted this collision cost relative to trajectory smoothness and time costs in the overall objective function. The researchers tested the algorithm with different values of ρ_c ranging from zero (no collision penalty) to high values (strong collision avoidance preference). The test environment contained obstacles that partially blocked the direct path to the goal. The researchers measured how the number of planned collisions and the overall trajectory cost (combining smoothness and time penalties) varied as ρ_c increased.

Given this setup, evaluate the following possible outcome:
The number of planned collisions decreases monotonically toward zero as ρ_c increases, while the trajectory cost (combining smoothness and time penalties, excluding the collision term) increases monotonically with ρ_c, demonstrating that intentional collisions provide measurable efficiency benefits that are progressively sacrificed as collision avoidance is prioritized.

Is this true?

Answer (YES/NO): NO